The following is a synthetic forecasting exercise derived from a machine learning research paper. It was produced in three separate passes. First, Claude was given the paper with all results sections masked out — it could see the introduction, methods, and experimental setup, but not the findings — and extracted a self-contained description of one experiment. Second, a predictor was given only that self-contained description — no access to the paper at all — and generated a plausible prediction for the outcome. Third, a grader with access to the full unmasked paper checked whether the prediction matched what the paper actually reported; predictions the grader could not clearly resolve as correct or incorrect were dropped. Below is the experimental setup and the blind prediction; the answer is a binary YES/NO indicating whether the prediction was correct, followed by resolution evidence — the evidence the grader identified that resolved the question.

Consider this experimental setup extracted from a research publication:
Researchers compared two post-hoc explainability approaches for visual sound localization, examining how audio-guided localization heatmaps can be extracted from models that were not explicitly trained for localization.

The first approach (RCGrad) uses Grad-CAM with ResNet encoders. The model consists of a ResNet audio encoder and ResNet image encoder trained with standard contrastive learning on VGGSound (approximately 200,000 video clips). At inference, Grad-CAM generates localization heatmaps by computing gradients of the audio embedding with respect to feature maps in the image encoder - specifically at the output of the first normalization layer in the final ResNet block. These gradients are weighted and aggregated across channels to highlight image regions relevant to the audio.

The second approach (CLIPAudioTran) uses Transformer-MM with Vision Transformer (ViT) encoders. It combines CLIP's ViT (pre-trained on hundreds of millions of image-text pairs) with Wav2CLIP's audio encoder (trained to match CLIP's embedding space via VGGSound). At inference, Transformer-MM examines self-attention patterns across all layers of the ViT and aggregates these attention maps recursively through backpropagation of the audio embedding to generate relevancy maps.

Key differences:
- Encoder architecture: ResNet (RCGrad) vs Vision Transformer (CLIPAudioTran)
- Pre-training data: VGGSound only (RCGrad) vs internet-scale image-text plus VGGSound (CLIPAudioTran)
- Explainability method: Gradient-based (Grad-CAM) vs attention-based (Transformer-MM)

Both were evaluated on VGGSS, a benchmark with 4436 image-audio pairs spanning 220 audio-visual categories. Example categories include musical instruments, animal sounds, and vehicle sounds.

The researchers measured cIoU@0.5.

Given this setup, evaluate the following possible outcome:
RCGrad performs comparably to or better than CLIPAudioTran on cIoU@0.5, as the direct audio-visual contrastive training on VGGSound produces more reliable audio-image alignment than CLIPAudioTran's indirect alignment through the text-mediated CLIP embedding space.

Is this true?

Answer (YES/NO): YES